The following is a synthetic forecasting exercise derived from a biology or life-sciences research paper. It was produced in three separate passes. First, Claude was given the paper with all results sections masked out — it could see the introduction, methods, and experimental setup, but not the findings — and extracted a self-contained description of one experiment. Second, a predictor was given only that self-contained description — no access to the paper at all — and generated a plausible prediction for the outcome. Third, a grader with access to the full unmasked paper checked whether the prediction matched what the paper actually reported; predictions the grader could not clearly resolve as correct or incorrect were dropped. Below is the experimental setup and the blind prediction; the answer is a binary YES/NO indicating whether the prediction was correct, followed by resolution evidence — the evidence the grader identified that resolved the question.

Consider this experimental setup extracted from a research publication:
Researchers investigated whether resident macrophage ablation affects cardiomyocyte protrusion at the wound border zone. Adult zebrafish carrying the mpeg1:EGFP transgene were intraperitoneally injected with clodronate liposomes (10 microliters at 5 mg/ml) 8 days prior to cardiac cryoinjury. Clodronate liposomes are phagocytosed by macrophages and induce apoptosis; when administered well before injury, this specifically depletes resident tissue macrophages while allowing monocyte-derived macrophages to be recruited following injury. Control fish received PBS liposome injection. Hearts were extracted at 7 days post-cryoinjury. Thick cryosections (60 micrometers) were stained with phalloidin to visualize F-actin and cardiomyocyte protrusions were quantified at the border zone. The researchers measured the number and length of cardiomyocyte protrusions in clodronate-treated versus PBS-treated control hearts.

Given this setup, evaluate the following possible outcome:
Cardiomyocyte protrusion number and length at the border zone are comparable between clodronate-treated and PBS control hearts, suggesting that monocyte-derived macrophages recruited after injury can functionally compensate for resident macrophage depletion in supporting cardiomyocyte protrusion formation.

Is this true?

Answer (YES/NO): NO